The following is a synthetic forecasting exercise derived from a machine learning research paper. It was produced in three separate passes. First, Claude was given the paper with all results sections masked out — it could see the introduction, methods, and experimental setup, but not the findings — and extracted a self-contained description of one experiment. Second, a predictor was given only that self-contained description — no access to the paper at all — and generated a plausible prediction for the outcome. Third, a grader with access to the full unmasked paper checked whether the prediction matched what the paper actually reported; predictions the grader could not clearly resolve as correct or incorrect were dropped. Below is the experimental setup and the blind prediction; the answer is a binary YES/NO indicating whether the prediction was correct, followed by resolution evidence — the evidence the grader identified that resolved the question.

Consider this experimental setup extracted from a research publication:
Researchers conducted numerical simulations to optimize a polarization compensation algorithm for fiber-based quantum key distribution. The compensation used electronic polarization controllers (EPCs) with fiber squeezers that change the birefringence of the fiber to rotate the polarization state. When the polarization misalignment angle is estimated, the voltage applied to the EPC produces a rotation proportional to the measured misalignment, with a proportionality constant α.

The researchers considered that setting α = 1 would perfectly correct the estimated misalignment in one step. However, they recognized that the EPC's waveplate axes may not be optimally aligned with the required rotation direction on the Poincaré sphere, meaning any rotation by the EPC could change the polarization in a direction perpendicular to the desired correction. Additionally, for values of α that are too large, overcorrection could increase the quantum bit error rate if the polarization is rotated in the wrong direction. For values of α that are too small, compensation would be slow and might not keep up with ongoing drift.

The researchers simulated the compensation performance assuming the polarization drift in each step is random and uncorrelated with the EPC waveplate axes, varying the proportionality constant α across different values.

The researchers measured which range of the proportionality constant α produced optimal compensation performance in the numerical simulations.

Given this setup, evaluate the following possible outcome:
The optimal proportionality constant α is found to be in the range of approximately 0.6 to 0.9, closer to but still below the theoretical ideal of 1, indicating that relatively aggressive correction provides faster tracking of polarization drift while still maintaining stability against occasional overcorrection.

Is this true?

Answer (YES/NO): NO